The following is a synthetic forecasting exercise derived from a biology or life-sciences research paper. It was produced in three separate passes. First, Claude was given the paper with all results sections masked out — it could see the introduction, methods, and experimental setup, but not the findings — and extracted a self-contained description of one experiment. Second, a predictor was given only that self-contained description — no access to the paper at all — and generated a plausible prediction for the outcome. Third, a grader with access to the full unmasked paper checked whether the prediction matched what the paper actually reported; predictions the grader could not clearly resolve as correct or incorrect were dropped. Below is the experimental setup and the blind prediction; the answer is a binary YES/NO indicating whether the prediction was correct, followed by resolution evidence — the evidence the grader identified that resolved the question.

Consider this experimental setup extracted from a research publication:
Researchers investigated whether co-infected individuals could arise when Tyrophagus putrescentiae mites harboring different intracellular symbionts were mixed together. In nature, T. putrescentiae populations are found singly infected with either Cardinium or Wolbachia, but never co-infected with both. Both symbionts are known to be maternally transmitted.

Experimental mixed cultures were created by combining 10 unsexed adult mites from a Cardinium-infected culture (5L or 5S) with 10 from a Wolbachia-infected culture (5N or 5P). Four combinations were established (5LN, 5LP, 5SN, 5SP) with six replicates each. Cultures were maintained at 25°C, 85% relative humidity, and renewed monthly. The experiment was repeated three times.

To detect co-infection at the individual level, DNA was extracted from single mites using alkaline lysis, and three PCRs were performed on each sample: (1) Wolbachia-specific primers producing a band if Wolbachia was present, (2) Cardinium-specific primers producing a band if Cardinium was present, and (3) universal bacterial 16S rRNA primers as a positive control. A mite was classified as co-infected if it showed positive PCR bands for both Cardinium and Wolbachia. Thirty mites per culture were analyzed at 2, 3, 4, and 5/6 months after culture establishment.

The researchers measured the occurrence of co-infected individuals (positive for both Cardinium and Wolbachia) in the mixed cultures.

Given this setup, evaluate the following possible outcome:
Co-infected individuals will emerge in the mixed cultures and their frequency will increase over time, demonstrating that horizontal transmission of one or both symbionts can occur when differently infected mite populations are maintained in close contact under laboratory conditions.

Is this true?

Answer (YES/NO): NO